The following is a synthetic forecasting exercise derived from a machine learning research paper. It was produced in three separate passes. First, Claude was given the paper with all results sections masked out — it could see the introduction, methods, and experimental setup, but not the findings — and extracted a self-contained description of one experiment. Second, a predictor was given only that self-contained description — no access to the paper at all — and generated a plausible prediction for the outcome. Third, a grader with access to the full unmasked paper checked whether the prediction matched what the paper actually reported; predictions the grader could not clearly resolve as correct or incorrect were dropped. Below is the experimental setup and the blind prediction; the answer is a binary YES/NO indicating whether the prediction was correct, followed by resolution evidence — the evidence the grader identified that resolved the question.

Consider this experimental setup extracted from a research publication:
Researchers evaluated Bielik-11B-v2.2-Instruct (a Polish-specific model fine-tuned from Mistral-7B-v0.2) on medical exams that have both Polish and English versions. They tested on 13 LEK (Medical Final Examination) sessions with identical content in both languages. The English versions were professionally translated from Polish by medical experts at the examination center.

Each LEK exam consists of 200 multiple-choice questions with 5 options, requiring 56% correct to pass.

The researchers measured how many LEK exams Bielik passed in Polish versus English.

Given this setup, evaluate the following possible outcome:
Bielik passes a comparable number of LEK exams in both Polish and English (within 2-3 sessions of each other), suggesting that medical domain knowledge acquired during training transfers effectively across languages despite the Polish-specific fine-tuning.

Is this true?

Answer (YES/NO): NO